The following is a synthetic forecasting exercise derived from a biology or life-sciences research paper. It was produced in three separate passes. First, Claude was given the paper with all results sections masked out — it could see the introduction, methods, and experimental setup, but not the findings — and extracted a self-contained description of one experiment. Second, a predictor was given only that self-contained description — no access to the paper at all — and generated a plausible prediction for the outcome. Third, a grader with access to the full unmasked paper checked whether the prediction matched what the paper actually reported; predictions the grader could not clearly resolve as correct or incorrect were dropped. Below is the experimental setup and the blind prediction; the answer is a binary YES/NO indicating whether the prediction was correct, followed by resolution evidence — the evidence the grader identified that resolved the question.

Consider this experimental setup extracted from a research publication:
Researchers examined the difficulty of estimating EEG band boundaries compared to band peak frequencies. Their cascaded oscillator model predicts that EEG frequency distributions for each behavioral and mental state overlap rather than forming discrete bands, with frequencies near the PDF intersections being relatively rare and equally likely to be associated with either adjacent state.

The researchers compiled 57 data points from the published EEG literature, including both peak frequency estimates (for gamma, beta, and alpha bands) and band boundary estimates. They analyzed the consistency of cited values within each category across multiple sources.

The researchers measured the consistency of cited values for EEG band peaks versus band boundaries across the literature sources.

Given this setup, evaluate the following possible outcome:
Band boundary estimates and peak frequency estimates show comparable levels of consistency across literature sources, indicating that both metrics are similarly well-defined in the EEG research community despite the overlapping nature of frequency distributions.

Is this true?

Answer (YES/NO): NO